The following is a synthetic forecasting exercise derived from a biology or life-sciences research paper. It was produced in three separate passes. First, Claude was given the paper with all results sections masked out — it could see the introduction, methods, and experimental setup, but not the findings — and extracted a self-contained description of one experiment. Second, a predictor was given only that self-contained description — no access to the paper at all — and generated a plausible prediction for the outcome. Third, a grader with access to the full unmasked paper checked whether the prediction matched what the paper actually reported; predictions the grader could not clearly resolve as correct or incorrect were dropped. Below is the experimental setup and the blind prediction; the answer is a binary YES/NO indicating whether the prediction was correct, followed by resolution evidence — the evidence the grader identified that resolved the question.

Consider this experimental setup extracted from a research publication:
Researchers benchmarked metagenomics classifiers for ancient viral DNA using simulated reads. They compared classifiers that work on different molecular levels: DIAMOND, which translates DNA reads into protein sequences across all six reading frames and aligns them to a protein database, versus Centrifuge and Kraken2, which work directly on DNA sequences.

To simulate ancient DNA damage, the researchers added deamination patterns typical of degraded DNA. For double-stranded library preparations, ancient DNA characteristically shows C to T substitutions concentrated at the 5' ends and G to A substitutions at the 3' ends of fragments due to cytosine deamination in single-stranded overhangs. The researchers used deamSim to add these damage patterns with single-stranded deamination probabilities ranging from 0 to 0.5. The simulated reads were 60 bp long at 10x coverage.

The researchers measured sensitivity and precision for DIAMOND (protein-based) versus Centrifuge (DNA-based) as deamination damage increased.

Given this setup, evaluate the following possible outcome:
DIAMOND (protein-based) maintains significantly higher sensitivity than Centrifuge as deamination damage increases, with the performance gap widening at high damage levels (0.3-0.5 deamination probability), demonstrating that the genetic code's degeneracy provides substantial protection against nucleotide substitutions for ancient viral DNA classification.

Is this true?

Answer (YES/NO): NO